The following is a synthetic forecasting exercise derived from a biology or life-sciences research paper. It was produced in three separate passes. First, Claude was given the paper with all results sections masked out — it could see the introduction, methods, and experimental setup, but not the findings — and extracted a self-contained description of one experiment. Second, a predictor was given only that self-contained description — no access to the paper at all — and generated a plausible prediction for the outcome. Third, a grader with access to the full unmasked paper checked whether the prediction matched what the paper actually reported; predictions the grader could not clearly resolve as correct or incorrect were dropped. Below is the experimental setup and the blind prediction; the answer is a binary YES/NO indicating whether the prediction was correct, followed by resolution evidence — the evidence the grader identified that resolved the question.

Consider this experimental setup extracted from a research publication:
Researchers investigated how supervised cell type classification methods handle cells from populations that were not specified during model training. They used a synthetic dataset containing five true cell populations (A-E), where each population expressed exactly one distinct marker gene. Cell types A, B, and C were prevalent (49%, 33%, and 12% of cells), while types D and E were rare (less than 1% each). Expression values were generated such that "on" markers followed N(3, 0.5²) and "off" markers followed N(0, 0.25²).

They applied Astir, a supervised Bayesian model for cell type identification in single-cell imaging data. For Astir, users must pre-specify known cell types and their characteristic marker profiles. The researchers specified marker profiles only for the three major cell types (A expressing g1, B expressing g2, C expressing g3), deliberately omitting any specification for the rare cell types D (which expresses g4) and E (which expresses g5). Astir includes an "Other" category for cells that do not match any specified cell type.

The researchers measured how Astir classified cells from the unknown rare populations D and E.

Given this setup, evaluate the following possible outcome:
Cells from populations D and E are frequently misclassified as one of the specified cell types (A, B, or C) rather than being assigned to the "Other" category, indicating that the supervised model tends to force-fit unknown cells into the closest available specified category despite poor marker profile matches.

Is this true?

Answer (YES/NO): NO